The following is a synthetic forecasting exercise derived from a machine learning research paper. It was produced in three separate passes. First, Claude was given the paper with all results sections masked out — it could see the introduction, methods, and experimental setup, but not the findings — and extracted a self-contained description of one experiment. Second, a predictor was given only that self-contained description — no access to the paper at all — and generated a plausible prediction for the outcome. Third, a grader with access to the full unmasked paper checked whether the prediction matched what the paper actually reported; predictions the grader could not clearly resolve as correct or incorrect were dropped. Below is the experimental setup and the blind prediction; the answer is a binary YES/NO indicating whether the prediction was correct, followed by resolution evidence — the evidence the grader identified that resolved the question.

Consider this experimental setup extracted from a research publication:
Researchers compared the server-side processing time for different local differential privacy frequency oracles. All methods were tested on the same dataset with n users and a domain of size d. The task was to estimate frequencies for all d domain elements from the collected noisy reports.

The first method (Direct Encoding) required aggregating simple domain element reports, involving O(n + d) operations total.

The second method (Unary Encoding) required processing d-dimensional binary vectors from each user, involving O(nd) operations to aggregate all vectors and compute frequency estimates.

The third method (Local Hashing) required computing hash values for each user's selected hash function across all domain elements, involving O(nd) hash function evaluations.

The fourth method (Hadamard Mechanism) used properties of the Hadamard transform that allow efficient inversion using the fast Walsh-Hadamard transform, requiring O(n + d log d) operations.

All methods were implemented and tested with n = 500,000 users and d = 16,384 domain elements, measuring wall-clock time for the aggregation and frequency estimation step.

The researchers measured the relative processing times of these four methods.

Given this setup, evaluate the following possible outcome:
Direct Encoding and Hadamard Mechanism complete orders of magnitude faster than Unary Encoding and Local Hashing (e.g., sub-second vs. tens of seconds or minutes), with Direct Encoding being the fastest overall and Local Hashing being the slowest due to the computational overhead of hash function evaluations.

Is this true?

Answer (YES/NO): NO